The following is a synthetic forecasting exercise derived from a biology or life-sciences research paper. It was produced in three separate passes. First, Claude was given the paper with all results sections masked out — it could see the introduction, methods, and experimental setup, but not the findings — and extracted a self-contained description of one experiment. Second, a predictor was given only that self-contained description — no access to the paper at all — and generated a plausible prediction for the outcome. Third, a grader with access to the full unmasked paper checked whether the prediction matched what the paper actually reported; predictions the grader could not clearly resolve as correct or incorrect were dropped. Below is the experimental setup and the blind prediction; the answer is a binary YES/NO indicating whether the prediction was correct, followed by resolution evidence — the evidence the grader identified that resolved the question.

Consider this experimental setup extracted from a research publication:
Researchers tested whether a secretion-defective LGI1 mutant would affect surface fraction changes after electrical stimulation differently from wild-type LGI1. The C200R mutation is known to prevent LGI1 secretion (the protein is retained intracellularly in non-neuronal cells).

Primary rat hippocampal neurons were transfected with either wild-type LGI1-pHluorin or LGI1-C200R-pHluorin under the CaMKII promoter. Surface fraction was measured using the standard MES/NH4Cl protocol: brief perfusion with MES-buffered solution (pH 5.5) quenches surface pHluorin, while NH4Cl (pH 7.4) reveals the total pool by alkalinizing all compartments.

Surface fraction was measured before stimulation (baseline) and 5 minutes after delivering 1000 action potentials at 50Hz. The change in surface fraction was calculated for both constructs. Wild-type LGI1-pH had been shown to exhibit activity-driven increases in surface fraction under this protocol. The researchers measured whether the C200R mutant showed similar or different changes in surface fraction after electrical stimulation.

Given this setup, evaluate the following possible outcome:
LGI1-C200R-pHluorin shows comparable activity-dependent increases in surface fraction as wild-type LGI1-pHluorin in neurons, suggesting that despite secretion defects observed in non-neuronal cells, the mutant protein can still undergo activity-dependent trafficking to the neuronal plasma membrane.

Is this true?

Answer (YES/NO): NO